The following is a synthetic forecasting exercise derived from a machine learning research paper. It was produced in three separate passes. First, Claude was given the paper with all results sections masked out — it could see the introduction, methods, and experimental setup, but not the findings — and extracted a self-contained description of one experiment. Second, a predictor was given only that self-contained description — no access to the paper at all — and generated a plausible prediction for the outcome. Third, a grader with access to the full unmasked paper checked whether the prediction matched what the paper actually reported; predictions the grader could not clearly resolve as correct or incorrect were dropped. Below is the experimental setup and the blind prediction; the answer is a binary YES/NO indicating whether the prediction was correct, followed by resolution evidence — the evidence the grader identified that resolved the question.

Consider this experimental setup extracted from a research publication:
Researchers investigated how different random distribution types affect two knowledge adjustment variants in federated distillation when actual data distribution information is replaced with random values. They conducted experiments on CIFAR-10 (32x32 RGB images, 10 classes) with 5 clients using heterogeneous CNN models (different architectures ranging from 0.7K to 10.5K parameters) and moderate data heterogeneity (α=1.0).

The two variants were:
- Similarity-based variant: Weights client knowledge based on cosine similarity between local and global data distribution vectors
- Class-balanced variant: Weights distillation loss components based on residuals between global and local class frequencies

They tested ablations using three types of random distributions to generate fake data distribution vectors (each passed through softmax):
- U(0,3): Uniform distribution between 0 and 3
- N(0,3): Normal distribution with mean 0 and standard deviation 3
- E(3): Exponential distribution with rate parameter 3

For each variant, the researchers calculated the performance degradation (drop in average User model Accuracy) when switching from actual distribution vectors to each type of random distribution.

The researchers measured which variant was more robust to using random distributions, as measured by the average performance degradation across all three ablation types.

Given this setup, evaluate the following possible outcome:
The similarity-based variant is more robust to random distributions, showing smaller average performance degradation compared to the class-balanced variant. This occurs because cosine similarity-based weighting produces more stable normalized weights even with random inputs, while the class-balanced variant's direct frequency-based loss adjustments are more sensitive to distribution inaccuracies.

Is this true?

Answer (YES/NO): NO